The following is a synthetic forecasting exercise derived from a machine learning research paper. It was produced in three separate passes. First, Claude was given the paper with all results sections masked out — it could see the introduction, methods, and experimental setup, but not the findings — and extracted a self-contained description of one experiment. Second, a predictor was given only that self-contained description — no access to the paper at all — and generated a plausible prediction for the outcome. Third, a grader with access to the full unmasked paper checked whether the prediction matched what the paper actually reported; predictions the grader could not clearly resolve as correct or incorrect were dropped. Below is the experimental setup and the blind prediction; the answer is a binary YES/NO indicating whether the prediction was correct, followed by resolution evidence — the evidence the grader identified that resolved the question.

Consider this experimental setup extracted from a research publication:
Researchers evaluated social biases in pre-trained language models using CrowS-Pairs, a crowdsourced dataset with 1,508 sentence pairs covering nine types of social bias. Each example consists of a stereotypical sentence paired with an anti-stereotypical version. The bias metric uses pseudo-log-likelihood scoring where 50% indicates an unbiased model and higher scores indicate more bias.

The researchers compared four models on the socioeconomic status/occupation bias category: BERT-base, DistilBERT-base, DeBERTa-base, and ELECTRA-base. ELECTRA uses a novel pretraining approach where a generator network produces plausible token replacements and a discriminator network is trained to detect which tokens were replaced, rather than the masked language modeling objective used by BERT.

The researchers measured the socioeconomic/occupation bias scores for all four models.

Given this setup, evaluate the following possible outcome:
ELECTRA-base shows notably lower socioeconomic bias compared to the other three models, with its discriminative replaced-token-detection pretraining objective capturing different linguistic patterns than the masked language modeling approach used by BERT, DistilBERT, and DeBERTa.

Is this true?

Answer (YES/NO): NO